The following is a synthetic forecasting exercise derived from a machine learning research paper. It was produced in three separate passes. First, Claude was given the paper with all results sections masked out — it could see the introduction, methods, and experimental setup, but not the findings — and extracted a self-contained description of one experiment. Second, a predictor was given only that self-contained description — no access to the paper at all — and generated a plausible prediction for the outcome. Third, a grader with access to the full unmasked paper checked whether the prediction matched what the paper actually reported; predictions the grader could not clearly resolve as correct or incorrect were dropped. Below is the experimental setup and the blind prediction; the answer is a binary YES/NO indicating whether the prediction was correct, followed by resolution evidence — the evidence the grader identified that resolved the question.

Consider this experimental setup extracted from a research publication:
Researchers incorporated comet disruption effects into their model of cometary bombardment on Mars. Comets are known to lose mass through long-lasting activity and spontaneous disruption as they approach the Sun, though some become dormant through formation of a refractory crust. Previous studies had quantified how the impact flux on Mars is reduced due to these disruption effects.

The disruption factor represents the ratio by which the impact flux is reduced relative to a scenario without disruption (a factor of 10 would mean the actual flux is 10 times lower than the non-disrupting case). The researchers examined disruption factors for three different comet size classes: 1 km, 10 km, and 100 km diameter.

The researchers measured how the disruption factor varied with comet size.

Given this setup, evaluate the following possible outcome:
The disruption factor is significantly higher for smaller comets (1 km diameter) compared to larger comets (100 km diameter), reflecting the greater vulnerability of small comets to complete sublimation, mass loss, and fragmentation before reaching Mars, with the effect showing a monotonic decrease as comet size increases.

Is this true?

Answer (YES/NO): YES